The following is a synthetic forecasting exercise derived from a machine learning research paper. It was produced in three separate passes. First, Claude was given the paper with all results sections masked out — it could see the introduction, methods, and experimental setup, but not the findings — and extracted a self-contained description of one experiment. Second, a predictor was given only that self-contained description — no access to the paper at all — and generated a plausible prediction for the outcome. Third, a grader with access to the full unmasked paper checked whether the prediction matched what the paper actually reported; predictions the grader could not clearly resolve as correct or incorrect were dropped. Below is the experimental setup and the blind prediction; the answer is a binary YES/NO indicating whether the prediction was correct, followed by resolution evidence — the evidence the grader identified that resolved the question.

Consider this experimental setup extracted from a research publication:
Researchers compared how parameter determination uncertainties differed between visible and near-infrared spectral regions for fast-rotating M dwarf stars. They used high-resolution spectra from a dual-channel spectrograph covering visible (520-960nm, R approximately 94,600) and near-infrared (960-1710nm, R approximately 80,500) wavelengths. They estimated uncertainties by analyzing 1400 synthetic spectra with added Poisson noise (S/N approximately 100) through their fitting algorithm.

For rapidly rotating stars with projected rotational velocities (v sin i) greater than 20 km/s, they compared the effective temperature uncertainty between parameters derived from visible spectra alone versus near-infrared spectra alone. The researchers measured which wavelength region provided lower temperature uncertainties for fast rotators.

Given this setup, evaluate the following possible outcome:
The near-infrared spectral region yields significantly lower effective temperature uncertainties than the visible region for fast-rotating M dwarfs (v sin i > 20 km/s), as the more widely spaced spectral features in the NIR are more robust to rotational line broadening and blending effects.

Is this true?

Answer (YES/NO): NO